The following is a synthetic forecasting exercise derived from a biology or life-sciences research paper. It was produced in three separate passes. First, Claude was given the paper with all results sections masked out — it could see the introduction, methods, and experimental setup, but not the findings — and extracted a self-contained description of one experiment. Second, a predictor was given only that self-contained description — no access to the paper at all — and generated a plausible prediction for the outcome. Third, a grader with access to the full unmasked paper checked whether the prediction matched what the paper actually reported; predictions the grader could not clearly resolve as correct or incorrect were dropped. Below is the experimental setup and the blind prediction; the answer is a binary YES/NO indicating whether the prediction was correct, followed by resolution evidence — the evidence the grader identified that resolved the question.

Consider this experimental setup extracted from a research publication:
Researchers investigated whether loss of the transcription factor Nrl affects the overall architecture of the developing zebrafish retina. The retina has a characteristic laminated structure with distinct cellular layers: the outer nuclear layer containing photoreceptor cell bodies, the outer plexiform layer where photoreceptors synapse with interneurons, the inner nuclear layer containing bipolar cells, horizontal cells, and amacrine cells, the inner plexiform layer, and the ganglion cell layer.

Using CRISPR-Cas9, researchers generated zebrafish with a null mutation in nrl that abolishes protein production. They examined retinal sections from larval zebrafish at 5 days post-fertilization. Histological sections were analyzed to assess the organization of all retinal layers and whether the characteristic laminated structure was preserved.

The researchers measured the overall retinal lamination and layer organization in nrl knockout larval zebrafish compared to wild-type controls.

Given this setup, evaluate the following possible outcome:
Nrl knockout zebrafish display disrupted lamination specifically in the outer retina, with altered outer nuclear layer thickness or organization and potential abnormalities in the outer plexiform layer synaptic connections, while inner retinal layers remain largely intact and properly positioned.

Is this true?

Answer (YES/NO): NO